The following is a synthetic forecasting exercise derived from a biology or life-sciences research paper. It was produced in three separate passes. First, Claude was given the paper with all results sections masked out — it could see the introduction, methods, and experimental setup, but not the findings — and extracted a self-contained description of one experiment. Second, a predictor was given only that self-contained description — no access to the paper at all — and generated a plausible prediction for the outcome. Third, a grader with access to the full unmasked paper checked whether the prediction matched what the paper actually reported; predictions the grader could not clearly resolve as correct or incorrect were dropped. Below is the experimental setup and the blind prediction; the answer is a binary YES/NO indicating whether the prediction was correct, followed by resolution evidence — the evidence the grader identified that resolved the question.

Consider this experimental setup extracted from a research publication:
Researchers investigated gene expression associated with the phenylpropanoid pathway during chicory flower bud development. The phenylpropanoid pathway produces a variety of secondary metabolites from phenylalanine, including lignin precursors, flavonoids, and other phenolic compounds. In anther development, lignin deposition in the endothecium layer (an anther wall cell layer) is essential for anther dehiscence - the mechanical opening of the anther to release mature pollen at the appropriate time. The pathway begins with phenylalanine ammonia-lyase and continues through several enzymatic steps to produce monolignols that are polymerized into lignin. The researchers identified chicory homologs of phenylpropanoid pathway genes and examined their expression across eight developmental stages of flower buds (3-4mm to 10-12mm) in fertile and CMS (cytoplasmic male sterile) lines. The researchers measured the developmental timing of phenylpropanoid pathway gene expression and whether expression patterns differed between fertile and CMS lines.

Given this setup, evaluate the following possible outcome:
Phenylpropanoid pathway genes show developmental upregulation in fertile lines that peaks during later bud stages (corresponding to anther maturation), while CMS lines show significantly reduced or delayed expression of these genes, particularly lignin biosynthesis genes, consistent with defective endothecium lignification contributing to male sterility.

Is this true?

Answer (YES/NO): NO